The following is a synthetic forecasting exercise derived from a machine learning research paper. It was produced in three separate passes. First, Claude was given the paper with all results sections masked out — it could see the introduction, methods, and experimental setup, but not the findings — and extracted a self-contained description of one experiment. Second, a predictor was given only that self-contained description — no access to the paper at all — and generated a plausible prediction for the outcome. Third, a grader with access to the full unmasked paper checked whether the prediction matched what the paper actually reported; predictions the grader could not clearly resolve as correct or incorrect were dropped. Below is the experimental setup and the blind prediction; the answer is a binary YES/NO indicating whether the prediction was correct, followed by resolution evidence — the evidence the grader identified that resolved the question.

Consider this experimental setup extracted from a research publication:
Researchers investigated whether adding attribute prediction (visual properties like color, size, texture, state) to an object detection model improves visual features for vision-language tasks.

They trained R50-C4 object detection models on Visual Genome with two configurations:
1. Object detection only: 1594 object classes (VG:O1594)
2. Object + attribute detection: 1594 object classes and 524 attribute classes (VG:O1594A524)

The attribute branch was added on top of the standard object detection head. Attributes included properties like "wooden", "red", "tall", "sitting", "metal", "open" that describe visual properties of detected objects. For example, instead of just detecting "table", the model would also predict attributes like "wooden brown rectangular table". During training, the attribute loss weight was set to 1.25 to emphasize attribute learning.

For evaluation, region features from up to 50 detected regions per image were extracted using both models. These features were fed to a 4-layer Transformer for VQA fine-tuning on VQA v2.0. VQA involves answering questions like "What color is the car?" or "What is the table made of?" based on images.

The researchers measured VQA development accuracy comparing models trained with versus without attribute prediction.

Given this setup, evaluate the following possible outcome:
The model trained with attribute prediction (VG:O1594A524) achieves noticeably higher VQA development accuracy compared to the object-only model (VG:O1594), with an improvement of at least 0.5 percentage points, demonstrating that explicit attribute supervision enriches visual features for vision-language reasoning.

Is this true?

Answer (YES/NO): YES